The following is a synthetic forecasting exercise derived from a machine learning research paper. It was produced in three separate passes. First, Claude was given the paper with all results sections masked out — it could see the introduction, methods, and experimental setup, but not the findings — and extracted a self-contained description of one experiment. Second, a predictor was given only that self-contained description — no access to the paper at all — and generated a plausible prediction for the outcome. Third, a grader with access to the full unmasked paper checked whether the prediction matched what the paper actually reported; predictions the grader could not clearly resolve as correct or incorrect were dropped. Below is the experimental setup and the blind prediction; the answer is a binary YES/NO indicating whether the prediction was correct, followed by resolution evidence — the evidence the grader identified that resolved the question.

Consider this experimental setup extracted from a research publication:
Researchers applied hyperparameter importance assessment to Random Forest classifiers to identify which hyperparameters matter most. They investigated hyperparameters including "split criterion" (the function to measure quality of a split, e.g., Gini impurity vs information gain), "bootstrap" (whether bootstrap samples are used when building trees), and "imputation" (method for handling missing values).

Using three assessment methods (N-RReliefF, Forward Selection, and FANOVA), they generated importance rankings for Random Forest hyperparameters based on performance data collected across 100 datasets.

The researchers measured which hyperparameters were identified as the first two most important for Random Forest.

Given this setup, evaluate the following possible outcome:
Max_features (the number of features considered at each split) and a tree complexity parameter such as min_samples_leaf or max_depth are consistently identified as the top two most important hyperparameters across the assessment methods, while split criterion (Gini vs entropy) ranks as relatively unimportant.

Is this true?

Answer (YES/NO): NO